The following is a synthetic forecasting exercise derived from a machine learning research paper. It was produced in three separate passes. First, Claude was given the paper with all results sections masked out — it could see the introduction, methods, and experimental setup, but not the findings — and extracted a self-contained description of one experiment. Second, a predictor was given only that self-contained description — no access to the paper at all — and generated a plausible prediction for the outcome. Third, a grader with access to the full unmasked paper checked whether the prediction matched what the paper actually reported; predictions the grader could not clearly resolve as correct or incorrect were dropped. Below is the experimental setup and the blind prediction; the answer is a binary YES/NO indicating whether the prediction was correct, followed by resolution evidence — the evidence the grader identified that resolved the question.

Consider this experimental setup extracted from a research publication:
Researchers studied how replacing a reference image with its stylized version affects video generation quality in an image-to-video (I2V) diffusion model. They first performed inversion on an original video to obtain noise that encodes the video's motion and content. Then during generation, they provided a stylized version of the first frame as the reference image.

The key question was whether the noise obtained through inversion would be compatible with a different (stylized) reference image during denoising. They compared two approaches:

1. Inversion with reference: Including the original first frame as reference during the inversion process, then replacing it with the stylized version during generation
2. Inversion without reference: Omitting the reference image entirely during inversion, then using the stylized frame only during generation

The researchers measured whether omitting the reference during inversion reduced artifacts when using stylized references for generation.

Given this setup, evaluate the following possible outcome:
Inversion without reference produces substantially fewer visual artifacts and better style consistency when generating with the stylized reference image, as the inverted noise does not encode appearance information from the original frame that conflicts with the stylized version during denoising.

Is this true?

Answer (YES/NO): YES